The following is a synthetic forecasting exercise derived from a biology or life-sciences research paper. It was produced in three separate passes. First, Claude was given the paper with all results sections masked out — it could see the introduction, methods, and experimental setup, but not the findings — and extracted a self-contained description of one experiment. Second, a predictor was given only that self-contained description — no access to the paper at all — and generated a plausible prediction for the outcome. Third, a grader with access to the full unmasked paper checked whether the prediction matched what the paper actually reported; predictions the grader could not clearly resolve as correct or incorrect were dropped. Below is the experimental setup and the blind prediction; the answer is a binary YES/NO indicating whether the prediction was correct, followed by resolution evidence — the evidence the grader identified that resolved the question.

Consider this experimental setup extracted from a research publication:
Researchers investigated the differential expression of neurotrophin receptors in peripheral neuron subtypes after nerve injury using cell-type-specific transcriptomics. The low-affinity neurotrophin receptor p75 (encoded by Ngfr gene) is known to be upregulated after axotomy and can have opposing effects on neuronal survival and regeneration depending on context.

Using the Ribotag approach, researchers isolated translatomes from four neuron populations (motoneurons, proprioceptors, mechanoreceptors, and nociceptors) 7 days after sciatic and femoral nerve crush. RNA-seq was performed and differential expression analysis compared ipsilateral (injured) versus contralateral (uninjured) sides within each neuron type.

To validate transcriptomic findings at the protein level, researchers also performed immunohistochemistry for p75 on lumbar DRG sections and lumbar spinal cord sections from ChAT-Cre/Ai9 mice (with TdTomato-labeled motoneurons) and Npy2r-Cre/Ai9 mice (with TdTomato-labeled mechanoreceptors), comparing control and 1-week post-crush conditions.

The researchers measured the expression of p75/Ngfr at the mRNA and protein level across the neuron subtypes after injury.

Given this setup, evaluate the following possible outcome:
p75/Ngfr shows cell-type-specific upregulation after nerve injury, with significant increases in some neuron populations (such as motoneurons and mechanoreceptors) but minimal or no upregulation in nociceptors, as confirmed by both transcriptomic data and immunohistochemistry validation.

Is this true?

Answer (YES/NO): NO